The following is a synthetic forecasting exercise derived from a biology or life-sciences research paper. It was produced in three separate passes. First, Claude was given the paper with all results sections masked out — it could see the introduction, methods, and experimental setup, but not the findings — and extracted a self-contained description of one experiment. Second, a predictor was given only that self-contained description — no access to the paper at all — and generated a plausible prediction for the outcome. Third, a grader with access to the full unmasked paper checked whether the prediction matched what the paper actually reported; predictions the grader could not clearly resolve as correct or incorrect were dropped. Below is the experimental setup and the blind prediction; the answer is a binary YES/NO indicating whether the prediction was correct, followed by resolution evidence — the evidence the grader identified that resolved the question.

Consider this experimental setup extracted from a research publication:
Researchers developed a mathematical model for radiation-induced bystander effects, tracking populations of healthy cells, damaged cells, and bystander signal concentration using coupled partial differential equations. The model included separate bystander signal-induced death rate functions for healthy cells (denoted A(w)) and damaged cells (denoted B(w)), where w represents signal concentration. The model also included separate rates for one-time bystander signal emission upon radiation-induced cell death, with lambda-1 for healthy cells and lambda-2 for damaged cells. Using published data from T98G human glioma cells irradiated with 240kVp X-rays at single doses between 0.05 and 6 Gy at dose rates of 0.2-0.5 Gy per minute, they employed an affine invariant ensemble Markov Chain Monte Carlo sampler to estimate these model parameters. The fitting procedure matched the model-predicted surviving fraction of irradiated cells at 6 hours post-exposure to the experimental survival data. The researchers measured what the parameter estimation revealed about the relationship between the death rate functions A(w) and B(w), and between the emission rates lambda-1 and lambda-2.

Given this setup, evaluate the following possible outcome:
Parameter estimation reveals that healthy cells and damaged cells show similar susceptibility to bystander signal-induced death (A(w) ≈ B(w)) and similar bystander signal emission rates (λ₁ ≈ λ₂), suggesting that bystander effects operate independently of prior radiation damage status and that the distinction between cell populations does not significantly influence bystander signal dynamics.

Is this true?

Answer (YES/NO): YES